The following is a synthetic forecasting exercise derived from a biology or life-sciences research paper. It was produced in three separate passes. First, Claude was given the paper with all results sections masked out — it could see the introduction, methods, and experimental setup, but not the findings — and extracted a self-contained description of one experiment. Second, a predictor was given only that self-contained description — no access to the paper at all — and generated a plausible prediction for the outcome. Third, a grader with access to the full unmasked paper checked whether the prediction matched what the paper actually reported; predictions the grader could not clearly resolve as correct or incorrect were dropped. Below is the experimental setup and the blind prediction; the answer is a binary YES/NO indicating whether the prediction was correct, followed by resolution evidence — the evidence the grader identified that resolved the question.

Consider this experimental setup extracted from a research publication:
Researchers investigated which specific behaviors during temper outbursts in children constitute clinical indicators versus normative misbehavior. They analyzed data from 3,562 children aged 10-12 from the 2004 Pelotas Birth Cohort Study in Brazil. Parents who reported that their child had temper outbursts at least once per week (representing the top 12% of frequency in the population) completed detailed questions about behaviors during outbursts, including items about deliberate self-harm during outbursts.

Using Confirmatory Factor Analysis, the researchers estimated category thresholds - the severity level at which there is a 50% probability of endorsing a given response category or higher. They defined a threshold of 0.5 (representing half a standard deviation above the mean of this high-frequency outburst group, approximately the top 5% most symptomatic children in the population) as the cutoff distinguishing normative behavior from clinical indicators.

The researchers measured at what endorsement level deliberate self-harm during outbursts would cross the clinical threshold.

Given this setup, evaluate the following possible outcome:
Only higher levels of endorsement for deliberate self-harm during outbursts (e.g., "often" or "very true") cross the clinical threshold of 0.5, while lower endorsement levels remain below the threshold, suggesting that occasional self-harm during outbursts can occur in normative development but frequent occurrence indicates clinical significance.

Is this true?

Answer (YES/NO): NO